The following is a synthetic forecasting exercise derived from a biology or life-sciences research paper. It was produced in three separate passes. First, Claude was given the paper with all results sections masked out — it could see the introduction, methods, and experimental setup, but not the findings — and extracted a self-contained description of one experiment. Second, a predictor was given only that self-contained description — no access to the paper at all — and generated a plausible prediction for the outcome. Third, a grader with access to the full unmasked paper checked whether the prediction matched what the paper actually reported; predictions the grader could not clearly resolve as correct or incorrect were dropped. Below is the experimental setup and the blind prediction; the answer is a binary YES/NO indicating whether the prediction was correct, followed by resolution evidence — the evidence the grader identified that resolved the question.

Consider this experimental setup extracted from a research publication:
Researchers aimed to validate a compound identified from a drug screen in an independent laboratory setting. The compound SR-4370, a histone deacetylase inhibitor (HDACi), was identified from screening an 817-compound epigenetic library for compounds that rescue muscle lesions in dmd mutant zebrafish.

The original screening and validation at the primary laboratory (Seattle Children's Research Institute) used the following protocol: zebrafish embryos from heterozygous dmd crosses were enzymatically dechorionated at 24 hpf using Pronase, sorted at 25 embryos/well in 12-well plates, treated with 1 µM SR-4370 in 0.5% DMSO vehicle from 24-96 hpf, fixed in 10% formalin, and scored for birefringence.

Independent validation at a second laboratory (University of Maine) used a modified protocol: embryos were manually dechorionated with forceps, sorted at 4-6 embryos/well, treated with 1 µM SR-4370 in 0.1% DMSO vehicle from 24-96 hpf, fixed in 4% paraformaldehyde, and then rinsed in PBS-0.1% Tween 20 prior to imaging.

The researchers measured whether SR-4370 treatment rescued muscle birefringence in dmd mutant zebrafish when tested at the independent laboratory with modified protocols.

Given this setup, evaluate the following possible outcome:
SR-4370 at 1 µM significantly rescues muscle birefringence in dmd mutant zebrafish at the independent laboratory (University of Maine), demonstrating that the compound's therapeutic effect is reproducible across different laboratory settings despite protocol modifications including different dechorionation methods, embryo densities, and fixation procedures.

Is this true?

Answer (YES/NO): YES